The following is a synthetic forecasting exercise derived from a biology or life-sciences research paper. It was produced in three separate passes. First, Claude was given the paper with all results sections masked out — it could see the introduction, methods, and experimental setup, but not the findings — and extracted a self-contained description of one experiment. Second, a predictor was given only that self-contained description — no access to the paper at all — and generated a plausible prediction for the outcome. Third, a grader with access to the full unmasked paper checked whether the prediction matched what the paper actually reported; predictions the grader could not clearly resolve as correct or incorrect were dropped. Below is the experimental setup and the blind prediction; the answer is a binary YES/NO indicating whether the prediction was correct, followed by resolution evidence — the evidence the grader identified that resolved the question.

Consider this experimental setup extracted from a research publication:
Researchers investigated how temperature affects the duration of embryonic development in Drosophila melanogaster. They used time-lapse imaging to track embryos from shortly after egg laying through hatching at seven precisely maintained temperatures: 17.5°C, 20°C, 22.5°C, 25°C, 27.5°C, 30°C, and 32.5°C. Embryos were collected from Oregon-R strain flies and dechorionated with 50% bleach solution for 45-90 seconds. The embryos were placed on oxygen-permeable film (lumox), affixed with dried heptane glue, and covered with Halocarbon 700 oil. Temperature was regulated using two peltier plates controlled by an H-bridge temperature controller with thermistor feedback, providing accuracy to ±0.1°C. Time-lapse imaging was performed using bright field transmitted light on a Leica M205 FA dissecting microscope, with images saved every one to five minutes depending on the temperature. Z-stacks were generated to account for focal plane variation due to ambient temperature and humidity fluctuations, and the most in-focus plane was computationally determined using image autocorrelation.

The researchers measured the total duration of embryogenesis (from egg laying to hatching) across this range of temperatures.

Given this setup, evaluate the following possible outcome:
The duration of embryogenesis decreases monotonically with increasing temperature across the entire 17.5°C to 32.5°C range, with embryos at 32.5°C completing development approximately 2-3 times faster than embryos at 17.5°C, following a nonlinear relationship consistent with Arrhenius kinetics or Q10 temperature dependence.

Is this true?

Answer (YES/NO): NO